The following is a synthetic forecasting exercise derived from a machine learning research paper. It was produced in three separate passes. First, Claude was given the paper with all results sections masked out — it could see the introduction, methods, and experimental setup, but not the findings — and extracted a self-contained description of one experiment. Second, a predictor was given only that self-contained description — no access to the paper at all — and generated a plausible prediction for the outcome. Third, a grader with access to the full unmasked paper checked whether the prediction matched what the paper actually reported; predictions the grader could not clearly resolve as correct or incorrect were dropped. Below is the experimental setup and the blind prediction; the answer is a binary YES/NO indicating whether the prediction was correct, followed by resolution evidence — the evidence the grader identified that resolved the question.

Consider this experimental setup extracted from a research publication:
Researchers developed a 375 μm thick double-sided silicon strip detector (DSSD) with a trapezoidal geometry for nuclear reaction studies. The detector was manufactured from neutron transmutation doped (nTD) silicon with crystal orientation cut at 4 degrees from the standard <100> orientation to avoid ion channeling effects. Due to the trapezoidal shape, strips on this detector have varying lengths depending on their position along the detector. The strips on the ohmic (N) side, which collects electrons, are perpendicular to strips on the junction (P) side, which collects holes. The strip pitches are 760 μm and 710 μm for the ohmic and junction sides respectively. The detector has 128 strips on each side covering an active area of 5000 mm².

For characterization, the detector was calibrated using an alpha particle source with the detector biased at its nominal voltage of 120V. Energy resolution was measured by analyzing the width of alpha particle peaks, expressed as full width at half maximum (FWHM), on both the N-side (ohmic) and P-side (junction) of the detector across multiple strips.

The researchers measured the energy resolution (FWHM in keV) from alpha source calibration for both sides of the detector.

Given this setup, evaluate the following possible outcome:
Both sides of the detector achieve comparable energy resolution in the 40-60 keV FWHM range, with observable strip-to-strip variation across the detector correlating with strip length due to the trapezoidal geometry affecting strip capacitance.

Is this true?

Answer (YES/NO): NO